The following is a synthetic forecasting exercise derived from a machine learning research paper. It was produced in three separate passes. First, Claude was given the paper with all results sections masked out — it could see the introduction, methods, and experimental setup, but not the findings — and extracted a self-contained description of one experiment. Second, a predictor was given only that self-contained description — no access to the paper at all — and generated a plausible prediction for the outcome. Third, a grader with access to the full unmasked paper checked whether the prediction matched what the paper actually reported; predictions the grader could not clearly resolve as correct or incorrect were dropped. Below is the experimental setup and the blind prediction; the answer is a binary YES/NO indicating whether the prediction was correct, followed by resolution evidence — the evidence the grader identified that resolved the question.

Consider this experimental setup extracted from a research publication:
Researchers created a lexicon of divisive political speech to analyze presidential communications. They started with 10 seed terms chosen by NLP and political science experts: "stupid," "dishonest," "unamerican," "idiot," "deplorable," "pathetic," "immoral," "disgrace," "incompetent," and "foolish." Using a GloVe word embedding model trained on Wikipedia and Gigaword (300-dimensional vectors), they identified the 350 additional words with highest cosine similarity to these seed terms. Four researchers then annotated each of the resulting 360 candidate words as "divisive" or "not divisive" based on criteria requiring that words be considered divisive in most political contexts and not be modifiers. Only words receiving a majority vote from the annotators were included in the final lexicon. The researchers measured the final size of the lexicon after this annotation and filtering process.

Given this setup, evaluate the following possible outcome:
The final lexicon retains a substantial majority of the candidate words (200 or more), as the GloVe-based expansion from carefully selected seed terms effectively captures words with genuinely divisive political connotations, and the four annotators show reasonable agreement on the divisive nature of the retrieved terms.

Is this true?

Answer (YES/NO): NO